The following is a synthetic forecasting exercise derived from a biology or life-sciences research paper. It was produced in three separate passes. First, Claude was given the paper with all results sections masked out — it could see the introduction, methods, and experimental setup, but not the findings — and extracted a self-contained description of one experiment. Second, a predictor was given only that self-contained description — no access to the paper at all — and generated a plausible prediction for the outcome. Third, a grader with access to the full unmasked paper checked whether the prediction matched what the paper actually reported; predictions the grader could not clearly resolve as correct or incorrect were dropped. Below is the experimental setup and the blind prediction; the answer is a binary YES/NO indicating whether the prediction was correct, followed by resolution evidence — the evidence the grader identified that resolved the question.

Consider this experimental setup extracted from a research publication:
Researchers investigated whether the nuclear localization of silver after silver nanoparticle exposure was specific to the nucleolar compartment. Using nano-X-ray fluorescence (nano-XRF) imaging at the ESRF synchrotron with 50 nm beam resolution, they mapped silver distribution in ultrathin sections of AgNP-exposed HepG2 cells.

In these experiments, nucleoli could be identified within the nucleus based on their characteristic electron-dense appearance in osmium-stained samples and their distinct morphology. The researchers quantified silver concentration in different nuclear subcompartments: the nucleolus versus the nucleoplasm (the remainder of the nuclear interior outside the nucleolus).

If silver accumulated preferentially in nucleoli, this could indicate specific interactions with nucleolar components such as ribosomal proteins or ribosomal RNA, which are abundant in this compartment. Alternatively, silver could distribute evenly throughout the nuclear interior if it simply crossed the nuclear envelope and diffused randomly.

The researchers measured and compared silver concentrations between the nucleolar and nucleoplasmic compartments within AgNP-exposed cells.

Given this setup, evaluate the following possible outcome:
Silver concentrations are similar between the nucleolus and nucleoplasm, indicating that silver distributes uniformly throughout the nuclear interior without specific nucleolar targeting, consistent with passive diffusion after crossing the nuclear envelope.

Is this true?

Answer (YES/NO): NO